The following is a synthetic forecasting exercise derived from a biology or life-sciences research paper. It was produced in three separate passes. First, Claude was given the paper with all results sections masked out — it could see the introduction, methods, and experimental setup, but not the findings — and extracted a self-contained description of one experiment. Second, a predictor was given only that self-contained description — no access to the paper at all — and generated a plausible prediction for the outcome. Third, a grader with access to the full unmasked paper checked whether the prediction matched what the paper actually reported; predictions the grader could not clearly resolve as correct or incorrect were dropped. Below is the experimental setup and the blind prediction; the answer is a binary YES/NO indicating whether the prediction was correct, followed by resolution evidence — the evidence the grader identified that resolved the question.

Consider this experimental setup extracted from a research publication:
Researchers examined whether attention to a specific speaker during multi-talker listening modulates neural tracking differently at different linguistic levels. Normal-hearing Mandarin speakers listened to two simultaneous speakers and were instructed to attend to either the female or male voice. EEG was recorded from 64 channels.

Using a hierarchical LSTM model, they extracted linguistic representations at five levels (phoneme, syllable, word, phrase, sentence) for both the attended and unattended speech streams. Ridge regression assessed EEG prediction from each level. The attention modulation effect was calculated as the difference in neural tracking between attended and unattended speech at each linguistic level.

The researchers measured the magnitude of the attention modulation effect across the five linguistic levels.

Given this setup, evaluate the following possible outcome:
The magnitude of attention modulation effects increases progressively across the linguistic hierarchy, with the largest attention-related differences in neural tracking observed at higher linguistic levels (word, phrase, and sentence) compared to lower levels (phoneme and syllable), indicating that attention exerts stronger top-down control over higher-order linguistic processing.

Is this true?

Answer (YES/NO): NO